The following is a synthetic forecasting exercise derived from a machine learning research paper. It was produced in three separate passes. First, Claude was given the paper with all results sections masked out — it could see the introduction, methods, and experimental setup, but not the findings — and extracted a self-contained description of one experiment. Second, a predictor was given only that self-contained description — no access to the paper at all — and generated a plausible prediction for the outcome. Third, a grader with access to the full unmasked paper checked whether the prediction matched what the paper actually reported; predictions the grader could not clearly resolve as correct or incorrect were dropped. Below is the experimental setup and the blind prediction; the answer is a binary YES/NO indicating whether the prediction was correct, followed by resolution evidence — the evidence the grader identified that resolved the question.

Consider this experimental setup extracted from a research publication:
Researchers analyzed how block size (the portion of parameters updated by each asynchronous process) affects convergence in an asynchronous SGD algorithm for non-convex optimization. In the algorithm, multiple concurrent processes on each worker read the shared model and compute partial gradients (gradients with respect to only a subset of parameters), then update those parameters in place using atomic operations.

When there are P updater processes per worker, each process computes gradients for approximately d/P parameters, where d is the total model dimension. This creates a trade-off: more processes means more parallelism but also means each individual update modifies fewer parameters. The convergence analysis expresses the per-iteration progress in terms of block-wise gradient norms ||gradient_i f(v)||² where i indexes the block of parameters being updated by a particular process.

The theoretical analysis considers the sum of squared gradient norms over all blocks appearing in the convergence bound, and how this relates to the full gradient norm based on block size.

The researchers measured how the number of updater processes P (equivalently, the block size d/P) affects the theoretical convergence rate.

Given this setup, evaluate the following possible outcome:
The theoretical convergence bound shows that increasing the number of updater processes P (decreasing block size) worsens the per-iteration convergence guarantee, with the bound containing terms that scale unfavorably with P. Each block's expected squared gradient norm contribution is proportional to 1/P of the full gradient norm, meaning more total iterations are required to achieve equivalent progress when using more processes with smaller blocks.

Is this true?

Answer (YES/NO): YES